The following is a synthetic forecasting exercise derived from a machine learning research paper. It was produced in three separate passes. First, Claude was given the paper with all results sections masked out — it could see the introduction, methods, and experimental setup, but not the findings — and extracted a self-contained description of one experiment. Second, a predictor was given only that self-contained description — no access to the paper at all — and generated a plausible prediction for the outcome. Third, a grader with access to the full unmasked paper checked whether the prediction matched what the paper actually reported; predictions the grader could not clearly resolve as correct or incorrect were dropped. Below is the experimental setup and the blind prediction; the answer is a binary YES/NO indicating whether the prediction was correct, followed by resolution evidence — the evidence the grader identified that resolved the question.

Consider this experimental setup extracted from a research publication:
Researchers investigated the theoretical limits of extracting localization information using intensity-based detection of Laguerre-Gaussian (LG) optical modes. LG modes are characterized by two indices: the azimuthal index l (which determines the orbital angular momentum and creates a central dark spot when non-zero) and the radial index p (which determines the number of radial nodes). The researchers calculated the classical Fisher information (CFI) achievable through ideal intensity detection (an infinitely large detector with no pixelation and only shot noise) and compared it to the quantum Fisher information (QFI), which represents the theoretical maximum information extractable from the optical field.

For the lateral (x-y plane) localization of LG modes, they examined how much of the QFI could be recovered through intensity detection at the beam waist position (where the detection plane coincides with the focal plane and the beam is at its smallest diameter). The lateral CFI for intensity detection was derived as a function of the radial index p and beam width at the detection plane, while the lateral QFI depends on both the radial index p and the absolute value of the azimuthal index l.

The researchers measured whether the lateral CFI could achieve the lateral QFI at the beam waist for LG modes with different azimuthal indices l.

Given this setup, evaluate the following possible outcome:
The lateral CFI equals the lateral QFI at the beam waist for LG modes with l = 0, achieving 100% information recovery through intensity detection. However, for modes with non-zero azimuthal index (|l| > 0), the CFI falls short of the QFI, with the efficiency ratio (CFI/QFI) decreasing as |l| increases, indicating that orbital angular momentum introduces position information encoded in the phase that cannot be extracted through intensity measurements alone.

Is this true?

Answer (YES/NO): YES